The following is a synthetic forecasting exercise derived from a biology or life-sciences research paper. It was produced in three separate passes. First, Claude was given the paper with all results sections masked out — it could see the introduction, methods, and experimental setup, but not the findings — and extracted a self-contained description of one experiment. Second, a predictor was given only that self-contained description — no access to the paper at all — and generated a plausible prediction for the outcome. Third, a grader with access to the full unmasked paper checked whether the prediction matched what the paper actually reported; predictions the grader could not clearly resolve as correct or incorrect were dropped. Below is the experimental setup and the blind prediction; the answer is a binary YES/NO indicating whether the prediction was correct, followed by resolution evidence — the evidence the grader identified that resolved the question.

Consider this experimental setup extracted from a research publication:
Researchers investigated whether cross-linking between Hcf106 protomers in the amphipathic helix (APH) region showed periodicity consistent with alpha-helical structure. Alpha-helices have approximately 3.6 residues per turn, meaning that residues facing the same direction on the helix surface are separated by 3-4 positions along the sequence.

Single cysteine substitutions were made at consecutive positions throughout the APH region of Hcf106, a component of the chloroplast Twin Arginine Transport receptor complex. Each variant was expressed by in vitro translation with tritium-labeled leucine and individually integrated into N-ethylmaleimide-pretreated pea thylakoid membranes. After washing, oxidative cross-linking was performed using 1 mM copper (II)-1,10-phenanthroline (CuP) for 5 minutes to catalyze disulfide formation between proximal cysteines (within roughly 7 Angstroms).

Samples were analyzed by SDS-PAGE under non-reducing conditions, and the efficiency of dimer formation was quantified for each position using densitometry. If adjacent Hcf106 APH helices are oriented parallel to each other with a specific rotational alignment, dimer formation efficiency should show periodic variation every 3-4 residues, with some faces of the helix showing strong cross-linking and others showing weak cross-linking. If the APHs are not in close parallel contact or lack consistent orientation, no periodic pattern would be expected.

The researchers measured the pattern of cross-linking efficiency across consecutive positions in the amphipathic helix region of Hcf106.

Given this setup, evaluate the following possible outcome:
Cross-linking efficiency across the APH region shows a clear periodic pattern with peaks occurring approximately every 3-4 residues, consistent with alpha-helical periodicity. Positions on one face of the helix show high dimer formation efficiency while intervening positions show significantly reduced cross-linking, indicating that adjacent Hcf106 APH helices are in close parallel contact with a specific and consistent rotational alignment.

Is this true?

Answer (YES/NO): NO